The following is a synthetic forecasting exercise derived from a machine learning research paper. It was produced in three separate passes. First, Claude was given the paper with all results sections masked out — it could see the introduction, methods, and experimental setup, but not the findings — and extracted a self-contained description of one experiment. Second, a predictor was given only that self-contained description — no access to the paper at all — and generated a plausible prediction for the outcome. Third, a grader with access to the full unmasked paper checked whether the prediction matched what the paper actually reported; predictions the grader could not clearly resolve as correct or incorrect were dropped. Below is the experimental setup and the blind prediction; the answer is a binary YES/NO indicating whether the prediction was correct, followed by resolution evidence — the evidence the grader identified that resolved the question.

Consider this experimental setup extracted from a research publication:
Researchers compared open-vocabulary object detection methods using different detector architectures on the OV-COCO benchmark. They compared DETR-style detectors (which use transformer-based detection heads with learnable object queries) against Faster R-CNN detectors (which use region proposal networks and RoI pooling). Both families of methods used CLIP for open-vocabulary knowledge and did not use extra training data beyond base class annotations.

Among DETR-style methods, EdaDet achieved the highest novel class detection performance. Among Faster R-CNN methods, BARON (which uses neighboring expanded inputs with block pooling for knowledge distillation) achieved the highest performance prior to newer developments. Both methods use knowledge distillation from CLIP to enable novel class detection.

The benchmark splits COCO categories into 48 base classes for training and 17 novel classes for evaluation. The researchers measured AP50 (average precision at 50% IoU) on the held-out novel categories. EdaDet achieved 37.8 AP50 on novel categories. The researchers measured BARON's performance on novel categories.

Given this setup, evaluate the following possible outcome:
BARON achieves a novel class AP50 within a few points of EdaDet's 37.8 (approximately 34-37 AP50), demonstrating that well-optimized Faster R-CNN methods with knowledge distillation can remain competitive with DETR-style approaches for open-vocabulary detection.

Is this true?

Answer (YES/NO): YES